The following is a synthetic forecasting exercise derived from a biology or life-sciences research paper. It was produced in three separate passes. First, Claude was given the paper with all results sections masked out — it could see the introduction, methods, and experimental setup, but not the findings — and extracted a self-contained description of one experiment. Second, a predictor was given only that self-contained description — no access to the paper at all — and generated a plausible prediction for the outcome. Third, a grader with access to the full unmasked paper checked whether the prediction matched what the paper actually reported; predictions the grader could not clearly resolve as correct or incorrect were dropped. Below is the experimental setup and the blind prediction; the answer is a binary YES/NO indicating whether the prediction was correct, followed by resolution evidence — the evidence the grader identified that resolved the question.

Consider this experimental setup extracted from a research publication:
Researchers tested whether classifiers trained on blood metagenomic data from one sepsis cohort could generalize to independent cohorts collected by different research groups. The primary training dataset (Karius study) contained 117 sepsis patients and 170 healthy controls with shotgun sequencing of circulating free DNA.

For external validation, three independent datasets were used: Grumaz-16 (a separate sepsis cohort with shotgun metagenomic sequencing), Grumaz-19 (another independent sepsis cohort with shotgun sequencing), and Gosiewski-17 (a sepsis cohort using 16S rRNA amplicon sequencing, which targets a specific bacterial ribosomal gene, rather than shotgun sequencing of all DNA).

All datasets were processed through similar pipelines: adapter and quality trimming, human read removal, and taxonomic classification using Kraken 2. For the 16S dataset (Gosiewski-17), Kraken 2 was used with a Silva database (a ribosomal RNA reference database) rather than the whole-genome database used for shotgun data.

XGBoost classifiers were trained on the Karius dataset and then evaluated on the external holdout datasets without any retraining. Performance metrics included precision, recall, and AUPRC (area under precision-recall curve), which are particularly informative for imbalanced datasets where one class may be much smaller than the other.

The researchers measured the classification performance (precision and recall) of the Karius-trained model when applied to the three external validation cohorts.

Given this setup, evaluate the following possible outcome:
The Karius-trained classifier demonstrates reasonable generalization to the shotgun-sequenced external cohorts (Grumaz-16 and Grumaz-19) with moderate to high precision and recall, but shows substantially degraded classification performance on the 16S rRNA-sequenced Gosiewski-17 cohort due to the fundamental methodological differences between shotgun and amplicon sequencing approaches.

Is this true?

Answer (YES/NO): YES